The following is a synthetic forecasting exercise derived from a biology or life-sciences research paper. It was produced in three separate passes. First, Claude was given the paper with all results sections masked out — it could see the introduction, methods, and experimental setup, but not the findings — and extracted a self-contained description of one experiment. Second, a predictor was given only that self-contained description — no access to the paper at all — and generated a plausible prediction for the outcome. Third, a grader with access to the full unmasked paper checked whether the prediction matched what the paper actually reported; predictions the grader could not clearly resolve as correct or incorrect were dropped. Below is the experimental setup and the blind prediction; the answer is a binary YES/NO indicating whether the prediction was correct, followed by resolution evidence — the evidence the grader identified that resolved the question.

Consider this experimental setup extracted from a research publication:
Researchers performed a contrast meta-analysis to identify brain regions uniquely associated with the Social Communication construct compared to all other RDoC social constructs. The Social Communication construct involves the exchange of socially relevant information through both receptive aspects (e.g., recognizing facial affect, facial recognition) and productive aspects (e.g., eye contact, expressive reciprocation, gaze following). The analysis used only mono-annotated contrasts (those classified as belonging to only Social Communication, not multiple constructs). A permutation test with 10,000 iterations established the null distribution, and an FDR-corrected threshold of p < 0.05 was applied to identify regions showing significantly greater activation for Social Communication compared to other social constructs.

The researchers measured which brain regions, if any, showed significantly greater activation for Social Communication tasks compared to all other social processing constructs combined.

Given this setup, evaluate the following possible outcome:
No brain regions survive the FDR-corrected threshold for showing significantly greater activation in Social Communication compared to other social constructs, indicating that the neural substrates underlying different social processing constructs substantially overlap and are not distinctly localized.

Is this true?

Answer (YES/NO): NO